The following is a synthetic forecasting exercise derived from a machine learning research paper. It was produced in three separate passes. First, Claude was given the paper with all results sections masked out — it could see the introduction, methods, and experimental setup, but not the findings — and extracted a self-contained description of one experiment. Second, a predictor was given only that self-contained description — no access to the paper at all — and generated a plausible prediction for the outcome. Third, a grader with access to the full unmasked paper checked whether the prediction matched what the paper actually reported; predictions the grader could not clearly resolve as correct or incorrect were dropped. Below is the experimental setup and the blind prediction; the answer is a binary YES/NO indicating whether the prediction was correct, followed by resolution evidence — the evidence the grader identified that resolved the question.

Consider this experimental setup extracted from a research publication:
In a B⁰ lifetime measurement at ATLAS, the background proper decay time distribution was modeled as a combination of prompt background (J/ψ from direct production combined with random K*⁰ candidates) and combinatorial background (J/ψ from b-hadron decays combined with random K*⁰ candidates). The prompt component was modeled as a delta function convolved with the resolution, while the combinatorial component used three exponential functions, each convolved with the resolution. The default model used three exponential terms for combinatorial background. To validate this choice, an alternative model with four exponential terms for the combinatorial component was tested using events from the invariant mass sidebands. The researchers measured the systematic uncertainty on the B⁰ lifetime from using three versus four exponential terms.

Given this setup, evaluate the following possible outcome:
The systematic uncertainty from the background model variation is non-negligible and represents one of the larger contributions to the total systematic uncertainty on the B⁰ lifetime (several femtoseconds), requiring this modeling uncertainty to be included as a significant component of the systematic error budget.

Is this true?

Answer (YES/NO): NO